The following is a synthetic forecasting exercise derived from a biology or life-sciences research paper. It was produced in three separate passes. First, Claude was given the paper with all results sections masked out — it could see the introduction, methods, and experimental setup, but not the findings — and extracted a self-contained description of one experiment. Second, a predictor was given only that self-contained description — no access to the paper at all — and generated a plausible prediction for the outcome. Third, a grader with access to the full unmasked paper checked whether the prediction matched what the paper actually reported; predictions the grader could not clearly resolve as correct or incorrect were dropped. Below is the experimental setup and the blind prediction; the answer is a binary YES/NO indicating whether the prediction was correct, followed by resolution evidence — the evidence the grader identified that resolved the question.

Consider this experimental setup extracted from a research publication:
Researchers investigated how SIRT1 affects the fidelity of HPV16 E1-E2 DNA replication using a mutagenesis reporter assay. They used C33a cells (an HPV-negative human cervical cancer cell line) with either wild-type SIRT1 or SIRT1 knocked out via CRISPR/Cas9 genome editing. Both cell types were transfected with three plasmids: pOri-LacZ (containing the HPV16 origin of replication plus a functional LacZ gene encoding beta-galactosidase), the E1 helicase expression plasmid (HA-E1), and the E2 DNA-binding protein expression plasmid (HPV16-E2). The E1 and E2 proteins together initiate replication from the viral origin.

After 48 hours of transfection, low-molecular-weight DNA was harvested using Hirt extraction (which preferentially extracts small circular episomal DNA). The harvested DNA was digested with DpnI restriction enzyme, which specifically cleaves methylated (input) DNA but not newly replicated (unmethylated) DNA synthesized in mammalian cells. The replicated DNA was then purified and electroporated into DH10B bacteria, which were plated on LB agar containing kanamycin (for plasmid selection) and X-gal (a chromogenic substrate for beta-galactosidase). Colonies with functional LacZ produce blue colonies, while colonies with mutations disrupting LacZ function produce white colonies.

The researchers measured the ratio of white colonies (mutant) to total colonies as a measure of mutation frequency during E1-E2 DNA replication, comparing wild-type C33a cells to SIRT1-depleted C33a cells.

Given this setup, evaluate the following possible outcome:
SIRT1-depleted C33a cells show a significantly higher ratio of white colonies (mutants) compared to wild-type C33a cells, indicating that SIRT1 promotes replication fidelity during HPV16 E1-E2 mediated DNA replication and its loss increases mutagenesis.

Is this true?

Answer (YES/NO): YES